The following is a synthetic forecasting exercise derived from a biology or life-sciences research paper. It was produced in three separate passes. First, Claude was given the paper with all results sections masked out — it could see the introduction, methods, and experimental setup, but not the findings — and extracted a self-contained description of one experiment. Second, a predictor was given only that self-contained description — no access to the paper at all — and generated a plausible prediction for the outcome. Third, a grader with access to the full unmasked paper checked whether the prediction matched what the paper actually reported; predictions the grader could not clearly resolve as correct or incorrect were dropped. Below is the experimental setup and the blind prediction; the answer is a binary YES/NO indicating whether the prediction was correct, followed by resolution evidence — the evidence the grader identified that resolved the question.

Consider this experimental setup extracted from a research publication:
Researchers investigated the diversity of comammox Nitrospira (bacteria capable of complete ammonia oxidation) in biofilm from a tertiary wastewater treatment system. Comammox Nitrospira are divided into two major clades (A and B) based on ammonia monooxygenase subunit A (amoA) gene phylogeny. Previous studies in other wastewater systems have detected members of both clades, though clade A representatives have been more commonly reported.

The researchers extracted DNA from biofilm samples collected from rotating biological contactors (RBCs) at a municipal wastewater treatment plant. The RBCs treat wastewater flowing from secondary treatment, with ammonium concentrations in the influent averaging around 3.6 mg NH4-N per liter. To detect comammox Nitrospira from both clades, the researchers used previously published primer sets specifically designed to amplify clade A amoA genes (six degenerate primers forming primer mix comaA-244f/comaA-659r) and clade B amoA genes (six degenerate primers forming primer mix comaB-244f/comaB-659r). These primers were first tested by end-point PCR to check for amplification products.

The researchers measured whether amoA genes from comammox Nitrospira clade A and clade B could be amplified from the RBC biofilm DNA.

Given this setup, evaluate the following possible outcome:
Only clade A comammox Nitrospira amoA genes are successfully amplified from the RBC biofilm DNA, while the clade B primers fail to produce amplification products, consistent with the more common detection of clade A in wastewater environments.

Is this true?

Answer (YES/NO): YES